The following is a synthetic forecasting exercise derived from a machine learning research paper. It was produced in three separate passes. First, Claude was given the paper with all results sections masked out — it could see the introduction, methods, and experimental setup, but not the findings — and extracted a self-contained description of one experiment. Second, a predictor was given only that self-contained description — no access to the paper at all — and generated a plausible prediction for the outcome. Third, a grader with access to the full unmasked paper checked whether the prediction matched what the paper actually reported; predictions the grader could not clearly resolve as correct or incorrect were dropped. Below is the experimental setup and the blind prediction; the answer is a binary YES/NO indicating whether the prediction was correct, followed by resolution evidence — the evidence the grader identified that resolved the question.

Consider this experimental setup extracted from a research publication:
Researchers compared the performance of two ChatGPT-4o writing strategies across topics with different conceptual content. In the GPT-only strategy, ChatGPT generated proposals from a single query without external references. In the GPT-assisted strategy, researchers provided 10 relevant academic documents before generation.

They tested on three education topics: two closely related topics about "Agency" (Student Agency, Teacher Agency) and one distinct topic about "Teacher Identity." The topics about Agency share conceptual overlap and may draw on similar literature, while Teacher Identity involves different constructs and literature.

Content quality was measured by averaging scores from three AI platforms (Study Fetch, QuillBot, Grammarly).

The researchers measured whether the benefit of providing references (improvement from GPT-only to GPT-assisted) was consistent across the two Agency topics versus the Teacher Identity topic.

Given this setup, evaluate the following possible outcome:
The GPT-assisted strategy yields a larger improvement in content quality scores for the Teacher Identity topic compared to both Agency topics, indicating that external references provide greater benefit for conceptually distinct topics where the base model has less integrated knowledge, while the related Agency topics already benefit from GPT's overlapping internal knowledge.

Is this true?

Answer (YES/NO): NO